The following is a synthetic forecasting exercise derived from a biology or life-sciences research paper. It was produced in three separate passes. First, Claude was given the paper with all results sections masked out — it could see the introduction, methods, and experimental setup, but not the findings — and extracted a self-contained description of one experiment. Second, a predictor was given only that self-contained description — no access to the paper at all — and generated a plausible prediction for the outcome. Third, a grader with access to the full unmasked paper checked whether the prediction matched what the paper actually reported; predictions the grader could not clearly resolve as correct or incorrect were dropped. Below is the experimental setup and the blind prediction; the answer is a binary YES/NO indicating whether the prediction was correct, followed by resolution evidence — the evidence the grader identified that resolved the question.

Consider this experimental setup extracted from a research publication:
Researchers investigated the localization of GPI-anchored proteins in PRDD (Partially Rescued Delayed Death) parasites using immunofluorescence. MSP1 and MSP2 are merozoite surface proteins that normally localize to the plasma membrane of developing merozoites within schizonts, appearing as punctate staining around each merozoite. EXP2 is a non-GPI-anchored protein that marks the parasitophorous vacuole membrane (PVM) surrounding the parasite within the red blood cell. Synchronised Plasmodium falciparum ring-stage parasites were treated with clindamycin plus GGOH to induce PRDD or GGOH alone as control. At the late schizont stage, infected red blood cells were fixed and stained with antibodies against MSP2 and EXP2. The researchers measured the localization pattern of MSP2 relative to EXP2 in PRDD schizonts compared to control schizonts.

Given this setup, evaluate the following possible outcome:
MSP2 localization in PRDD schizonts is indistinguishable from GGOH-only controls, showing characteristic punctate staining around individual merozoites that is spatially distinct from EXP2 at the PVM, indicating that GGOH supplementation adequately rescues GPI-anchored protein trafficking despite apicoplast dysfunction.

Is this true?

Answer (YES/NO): NO